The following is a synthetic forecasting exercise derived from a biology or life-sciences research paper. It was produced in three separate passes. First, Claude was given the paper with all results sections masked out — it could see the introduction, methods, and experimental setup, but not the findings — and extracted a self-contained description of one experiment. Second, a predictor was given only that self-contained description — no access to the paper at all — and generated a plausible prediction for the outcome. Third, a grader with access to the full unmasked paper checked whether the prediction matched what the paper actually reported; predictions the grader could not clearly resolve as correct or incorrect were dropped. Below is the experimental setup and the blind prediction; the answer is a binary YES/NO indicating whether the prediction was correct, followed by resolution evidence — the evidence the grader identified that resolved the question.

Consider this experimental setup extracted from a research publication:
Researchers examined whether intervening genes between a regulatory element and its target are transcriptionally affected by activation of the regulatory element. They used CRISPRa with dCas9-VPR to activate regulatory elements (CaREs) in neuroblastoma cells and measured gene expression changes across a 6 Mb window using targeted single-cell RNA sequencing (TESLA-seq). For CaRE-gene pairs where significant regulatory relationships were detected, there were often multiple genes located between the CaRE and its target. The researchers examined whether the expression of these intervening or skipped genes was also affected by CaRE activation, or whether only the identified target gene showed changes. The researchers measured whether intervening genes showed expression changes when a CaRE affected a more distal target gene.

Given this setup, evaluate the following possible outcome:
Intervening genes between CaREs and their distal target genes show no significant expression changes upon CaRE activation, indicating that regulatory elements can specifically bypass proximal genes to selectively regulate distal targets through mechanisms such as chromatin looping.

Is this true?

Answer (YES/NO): YES